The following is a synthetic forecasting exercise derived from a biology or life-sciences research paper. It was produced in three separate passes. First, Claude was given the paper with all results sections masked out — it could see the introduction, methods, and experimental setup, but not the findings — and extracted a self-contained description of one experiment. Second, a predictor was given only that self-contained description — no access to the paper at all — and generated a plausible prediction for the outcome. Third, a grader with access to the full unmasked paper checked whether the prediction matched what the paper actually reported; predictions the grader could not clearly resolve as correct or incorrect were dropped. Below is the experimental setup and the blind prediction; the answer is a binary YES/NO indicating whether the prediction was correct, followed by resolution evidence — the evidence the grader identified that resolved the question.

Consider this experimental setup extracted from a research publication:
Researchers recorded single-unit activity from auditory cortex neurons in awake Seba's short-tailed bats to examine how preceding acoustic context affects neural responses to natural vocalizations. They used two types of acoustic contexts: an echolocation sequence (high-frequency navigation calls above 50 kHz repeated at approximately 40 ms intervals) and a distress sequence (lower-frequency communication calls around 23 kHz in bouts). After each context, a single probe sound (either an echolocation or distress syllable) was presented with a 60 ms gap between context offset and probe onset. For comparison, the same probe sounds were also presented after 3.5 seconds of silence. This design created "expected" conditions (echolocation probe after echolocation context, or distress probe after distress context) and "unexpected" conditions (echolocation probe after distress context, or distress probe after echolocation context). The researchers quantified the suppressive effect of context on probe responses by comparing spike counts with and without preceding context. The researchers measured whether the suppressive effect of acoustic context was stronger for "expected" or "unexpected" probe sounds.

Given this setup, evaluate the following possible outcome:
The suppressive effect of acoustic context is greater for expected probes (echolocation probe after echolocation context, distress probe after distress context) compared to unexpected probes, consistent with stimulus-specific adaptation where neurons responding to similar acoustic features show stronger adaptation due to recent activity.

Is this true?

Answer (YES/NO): YES